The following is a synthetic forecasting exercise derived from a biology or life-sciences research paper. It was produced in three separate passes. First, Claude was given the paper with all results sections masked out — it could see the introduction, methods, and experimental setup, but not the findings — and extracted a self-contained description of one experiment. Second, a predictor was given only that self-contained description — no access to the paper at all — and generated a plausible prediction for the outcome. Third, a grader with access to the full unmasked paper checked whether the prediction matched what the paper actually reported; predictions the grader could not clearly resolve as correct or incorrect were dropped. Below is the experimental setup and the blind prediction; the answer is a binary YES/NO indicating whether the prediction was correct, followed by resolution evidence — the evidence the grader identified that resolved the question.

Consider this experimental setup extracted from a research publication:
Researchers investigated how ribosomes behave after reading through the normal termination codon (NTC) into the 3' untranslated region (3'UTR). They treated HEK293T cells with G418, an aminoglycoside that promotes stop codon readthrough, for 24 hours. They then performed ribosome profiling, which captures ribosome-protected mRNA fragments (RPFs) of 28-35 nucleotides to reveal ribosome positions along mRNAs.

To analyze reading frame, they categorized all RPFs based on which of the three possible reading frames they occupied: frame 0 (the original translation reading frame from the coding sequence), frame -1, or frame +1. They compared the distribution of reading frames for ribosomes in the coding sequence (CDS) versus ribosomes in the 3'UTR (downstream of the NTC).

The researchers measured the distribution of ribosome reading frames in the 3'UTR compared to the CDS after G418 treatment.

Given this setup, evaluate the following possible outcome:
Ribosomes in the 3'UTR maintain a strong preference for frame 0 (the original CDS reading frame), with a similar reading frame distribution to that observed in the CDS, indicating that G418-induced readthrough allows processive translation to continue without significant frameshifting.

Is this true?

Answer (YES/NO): YES